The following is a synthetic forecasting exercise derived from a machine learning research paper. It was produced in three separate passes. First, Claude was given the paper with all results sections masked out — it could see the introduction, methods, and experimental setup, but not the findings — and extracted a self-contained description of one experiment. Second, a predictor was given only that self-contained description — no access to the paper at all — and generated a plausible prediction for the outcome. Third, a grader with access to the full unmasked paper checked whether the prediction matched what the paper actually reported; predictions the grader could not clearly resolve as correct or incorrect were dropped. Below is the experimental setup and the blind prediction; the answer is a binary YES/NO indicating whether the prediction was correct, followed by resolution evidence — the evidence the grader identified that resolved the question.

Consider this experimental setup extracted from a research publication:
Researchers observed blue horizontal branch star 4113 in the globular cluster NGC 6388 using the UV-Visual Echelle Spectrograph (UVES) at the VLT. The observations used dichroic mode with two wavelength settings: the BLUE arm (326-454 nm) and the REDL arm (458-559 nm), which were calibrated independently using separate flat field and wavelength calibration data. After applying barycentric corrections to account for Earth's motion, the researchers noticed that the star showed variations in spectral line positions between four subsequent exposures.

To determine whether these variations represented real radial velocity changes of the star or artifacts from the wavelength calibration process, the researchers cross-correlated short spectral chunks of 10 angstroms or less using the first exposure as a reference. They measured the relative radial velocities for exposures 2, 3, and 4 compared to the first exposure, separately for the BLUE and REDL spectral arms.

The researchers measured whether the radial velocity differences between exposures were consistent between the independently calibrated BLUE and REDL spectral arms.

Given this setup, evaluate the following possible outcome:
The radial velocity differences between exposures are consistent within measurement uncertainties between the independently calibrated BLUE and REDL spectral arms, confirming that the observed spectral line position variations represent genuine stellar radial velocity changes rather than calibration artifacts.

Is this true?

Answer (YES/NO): YES